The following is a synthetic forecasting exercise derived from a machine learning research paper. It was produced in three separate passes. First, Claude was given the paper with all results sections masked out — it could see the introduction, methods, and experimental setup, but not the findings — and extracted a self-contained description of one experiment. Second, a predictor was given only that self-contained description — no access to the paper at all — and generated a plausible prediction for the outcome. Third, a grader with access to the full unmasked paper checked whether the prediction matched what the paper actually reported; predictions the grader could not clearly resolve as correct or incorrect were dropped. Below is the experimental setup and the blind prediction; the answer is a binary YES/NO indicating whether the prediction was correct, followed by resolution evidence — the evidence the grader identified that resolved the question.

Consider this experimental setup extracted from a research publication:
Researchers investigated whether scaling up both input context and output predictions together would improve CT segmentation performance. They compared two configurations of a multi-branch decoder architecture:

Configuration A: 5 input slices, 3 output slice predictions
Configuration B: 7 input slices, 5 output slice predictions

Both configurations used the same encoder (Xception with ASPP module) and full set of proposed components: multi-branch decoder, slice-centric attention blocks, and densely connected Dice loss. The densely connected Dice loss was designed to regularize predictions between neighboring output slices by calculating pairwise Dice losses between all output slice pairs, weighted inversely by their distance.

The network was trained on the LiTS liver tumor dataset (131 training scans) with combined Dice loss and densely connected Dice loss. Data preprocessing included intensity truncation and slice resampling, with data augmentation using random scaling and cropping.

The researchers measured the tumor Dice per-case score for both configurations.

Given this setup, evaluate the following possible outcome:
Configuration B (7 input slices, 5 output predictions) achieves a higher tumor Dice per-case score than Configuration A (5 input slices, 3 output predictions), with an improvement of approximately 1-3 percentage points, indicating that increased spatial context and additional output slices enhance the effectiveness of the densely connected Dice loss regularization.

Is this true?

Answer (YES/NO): YES